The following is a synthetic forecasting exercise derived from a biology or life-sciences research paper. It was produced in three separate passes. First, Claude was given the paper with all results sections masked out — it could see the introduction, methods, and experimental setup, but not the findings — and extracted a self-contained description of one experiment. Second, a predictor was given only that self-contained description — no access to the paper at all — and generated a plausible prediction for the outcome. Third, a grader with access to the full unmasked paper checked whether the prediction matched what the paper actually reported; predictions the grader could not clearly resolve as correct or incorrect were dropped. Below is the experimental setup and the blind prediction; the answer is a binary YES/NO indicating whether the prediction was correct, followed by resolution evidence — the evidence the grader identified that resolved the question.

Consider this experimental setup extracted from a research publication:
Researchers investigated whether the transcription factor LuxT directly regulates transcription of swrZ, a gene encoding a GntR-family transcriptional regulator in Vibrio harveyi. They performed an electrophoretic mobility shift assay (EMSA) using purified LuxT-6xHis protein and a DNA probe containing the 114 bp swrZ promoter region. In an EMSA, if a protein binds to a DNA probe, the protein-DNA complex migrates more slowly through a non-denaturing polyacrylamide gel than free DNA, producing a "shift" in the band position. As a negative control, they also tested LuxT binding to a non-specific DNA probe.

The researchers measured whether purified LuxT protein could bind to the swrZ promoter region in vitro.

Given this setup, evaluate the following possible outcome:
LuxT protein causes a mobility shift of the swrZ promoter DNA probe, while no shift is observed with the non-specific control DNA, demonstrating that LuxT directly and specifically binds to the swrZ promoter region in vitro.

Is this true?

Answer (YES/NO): YES